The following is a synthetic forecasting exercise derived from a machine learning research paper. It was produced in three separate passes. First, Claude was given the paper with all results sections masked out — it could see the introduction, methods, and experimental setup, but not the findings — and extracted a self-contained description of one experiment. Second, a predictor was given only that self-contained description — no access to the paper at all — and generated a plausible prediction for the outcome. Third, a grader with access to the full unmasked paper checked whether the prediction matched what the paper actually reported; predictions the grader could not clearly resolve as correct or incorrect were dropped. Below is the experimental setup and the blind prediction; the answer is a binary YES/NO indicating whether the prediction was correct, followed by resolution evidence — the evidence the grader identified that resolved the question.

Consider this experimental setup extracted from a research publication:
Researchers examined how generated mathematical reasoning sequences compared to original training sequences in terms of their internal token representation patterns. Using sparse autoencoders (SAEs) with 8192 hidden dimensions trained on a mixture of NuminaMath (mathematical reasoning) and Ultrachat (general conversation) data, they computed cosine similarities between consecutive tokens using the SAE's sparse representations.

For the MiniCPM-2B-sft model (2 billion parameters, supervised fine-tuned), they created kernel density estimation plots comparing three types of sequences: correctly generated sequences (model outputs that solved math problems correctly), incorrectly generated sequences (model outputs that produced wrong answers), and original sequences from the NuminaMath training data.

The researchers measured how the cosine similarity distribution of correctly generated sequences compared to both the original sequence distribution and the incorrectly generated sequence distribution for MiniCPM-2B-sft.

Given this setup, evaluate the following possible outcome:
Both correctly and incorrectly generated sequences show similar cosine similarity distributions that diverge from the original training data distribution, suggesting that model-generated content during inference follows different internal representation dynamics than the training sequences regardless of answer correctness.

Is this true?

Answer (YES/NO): NO